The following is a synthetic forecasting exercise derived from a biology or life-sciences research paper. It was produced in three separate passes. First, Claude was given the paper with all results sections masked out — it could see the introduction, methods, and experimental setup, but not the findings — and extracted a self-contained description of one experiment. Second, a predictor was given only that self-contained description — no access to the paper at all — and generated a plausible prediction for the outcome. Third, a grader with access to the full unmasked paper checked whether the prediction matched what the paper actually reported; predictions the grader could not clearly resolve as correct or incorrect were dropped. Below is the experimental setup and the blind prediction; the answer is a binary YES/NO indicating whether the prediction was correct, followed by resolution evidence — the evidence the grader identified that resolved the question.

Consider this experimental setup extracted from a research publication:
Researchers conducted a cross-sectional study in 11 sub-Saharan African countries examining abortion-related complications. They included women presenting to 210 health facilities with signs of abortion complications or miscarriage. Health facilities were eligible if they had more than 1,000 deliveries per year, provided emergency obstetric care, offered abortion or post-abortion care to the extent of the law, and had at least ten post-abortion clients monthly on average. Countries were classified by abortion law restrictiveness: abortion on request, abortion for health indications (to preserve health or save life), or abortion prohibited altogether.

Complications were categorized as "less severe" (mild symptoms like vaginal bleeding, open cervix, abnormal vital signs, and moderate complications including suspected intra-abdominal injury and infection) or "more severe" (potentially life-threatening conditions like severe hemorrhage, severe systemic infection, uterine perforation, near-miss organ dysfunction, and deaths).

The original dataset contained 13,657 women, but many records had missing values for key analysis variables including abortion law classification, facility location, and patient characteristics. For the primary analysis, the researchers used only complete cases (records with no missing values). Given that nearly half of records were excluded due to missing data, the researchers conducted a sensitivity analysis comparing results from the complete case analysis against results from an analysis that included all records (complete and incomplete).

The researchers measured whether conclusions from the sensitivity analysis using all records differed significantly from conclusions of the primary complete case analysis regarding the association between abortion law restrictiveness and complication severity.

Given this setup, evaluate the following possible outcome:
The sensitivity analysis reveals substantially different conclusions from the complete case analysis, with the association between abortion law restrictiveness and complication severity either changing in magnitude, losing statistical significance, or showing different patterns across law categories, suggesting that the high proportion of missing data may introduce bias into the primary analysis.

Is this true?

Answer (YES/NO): NO